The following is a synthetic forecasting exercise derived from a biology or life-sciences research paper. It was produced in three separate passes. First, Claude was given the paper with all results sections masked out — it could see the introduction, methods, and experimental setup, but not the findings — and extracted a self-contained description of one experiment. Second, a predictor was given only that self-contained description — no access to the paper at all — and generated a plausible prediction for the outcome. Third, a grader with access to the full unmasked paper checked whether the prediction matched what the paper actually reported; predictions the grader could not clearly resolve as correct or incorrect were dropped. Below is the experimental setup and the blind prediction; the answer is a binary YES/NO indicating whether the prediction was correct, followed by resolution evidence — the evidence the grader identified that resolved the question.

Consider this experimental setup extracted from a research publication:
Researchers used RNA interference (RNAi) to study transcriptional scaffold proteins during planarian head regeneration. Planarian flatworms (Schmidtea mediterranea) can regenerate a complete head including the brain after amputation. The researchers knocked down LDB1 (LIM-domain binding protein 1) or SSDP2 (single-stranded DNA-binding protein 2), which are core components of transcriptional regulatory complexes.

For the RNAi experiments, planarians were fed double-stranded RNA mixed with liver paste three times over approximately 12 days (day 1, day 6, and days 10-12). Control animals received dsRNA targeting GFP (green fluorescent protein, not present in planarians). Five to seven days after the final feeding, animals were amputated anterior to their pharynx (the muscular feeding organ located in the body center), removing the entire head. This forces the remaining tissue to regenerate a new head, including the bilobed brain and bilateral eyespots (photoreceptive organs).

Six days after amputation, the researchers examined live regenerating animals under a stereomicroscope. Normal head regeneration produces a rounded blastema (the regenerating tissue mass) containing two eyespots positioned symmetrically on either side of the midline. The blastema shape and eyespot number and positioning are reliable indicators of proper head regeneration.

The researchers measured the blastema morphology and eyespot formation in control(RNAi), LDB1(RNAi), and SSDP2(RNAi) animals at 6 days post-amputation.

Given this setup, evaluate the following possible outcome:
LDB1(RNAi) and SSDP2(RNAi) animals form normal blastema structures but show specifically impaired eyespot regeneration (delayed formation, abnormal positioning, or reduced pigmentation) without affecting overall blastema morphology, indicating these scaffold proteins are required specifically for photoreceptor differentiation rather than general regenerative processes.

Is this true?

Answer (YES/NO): NO